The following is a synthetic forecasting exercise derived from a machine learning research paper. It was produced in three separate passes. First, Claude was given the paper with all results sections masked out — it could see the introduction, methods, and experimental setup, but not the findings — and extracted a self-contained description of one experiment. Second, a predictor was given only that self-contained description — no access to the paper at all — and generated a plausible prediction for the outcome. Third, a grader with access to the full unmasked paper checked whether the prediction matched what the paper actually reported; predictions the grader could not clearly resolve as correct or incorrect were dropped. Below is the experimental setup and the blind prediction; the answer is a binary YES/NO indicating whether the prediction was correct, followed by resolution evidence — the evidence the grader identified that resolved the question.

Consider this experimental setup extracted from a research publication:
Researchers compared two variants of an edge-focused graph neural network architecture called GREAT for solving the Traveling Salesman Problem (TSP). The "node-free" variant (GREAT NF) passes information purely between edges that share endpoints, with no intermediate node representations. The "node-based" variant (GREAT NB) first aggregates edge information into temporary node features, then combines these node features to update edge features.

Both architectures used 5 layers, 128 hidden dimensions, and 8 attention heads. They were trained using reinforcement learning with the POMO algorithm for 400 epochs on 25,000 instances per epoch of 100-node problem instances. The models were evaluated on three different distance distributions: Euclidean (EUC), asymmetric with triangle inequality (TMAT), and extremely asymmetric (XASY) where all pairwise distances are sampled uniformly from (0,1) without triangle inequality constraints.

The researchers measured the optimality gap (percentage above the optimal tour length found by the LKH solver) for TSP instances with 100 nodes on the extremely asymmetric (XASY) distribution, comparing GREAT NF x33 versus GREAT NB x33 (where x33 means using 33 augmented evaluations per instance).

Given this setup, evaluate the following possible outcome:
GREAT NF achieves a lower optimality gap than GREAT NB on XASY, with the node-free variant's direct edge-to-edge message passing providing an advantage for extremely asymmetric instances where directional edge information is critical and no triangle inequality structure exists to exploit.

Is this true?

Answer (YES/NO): NO